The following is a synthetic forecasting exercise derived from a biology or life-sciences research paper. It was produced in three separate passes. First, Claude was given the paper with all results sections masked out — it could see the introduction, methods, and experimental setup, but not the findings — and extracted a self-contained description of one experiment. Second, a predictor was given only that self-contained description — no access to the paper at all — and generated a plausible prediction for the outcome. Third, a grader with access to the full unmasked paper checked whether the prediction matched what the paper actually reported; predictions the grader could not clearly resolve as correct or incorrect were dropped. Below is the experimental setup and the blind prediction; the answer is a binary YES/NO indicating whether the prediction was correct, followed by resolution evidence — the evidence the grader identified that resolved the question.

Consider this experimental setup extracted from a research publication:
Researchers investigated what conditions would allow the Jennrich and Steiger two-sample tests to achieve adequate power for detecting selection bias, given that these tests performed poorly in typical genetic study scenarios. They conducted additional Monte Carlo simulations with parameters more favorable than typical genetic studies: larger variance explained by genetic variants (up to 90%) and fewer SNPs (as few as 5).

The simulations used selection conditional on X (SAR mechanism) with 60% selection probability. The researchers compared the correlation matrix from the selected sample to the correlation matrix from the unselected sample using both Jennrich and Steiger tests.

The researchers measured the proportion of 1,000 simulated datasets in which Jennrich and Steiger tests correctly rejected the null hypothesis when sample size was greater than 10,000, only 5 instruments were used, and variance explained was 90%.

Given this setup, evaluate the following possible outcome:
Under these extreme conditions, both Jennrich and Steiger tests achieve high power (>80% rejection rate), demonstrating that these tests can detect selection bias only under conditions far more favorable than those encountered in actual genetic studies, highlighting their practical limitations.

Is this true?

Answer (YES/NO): NO